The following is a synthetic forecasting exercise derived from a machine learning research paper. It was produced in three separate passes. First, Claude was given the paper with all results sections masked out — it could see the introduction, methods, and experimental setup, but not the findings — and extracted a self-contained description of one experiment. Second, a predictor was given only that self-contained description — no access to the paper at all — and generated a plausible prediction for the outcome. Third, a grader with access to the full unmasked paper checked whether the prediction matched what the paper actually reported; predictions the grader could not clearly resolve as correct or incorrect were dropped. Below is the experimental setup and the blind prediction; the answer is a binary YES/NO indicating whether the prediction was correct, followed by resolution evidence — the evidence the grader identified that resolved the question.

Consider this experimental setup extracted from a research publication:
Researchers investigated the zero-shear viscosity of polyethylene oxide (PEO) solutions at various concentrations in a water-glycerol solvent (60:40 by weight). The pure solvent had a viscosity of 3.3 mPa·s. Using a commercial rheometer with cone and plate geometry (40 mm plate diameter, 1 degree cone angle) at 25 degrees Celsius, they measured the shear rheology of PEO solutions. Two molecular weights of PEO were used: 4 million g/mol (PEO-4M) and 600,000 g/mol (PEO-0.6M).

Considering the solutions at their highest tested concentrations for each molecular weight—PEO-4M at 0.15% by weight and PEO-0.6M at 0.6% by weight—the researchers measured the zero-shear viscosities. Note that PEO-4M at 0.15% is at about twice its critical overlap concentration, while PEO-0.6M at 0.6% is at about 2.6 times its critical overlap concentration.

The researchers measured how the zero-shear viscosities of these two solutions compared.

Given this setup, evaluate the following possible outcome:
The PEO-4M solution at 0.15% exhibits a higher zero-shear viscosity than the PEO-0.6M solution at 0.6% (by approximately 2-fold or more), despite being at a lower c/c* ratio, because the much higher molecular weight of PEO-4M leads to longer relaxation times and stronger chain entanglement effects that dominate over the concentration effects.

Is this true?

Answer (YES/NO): NO